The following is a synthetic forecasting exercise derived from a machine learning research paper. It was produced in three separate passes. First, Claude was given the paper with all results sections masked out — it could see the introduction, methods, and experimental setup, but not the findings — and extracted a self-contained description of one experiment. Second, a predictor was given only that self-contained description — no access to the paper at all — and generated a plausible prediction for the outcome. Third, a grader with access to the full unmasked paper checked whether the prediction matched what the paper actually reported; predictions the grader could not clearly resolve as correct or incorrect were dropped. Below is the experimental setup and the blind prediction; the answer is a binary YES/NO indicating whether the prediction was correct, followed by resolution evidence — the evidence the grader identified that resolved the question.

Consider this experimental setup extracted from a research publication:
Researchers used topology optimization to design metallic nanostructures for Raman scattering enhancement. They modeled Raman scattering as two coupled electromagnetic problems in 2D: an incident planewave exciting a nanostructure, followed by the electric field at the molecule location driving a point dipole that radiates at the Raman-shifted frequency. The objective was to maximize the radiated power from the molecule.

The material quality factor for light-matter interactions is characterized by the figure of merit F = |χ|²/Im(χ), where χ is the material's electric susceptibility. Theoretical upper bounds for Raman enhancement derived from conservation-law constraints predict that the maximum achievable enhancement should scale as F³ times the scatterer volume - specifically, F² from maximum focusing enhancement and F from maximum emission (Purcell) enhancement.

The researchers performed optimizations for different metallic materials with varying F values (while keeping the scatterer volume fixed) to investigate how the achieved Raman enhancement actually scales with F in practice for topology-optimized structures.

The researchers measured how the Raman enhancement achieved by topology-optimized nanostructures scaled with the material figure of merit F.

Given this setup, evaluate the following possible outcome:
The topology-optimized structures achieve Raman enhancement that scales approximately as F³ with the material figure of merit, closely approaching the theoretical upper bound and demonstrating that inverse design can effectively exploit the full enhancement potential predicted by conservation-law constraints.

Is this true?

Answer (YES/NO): NO